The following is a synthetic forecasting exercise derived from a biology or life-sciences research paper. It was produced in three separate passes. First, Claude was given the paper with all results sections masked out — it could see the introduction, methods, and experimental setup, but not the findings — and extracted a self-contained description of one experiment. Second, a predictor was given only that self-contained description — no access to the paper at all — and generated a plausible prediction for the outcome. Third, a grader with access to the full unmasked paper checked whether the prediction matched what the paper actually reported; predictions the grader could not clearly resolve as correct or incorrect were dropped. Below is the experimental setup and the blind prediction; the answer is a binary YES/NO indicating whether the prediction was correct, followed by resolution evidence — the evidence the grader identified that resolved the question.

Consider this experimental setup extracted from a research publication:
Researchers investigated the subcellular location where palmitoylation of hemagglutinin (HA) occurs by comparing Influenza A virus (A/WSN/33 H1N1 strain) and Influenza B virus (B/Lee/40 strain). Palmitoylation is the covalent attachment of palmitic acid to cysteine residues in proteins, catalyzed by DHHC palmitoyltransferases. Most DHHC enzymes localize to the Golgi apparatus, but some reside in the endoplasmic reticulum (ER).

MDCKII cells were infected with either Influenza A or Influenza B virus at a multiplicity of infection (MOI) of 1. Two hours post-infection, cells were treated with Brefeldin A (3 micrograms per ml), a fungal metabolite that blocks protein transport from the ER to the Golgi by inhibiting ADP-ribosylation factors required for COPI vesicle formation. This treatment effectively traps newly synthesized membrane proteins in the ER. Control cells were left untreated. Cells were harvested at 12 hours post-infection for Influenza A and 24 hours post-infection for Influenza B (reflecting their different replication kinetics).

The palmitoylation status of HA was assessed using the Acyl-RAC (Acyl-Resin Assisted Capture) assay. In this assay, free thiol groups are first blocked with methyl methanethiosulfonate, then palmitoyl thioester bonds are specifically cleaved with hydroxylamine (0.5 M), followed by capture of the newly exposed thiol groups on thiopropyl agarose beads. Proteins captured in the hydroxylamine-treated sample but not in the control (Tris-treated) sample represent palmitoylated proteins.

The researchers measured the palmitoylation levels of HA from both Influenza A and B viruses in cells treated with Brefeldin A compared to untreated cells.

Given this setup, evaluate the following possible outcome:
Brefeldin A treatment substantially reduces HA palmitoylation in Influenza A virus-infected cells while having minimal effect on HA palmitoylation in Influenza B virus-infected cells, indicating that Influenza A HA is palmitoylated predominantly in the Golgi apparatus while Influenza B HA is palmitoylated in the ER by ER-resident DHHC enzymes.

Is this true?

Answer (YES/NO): NO